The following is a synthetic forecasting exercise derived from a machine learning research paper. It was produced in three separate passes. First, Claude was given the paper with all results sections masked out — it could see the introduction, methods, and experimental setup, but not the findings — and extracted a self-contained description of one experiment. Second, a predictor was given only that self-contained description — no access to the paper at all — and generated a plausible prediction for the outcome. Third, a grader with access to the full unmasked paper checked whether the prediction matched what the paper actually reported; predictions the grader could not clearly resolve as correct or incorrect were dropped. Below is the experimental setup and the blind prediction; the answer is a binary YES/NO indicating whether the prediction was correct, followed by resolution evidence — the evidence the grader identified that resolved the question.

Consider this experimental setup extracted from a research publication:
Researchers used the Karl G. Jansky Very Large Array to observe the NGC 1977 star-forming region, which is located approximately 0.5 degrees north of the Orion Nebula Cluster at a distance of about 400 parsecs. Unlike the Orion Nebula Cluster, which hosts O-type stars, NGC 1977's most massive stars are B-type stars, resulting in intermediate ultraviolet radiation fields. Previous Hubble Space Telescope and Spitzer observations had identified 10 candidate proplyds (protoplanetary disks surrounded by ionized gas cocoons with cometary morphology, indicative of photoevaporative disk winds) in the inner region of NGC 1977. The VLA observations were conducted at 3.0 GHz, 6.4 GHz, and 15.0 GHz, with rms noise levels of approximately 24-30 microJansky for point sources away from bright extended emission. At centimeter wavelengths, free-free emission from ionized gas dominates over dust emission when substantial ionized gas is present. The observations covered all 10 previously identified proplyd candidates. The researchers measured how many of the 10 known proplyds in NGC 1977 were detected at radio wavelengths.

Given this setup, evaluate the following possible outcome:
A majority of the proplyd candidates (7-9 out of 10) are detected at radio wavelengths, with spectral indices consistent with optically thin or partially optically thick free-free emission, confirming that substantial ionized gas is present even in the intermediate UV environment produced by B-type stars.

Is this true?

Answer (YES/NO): NO